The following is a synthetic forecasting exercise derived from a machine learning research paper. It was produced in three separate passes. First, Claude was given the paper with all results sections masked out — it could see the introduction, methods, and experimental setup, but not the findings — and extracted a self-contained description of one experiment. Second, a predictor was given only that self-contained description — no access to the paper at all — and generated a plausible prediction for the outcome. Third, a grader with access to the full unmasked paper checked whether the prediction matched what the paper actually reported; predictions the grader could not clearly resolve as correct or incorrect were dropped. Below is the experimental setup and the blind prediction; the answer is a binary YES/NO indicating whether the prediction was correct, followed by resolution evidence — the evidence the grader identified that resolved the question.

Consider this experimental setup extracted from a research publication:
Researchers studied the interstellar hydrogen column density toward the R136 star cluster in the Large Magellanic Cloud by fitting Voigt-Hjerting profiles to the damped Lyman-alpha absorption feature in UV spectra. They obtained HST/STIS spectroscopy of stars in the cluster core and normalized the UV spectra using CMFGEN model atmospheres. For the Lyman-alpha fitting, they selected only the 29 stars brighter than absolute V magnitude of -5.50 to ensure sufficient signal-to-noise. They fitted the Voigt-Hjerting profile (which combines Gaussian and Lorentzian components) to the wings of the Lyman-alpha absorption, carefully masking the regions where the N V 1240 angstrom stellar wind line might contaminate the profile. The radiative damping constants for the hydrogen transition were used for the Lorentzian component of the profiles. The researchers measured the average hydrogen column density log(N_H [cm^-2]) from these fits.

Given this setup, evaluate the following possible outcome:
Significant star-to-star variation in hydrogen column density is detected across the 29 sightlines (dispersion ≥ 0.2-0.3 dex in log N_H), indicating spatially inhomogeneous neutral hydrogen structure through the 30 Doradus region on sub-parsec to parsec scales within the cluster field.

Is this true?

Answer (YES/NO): NO